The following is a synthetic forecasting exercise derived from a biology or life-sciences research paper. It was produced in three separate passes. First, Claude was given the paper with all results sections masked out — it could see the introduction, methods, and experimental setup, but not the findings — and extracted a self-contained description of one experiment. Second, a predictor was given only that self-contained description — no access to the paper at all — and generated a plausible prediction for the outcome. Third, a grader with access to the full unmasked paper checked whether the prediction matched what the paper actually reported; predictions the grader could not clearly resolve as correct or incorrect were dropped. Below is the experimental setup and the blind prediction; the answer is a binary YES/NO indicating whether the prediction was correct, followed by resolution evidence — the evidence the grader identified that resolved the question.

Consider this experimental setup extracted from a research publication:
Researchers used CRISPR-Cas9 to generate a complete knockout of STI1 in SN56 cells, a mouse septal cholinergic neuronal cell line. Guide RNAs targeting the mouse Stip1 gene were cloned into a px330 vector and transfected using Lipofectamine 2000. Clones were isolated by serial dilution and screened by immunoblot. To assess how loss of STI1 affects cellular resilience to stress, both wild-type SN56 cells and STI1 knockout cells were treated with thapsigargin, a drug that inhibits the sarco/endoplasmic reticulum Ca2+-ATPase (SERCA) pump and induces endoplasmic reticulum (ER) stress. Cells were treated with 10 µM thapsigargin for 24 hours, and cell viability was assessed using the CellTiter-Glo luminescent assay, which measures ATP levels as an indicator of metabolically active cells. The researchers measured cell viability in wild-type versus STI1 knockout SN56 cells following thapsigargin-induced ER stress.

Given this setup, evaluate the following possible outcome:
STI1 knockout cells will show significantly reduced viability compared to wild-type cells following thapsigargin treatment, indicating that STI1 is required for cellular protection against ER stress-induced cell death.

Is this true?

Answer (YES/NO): YES